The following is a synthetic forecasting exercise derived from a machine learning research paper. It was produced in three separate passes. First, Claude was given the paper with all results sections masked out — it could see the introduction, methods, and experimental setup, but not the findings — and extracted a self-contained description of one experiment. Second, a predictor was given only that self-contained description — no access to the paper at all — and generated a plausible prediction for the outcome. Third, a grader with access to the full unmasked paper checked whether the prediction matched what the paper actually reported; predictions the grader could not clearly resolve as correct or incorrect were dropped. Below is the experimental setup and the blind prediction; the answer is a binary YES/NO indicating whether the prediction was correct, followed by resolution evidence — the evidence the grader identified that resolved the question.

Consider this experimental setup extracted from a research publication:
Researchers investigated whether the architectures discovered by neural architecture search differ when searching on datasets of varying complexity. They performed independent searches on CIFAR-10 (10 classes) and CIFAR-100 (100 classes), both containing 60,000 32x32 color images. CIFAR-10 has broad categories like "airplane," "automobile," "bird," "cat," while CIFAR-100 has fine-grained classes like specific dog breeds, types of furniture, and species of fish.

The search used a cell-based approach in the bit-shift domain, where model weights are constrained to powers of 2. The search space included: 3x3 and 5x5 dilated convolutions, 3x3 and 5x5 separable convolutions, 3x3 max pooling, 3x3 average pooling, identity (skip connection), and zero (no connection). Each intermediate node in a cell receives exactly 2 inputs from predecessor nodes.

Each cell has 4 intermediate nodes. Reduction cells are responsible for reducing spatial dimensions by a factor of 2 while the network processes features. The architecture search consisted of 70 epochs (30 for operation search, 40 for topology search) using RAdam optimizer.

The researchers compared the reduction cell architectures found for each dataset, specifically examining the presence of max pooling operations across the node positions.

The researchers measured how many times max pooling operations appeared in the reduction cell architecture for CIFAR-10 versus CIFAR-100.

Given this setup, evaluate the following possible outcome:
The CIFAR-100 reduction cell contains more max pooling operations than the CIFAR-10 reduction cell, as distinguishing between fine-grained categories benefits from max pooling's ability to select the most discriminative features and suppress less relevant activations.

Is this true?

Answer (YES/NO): YES